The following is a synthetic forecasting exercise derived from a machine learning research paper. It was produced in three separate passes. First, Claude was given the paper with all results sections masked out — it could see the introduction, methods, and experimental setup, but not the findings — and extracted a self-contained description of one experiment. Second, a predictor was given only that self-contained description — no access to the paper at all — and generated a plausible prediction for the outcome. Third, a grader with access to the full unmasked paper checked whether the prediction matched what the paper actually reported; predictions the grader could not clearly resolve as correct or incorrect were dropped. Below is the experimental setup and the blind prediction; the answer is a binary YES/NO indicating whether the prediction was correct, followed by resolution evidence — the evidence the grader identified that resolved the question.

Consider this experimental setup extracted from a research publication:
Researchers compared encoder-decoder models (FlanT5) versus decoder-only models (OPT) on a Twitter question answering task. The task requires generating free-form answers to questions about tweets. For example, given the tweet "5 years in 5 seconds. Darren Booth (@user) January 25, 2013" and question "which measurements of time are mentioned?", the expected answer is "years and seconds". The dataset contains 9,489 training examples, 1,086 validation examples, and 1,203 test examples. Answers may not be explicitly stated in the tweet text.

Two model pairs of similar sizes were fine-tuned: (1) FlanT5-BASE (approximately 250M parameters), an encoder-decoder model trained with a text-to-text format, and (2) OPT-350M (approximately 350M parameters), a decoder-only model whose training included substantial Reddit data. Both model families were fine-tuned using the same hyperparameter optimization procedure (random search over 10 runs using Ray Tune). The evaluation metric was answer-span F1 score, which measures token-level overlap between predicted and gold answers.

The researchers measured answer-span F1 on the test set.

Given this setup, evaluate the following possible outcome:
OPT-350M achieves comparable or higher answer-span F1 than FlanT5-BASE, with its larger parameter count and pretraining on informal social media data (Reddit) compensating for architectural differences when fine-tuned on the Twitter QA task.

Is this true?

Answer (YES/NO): NO